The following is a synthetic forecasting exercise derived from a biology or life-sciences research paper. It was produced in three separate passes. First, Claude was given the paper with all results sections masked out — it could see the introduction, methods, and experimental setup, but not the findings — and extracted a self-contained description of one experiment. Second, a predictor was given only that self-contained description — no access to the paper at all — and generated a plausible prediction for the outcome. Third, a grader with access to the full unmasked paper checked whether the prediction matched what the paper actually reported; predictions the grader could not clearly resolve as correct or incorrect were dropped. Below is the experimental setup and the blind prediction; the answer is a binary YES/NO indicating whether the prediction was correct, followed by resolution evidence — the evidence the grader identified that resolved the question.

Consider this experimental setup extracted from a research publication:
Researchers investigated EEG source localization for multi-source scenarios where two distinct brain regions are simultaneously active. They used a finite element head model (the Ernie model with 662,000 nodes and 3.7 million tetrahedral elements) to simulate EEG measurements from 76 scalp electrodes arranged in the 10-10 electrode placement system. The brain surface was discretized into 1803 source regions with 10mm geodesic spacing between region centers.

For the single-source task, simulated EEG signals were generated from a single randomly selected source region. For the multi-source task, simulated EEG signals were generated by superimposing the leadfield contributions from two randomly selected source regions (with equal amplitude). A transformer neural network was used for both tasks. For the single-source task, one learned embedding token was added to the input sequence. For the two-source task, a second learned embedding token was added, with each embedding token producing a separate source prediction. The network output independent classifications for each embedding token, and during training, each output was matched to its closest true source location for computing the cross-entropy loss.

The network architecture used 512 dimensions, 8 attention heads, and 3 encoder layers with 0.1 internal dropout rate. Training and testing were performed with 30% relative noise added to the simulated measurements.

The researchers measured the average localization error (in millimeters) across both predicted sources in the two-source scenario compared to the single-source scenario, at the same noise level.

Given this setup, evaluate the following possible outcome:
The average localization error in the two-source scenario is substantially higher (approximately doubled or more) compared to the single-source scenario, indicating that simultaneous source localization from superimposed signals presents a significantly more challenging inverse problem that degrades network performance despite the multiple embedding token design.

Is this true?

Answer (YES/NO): NO